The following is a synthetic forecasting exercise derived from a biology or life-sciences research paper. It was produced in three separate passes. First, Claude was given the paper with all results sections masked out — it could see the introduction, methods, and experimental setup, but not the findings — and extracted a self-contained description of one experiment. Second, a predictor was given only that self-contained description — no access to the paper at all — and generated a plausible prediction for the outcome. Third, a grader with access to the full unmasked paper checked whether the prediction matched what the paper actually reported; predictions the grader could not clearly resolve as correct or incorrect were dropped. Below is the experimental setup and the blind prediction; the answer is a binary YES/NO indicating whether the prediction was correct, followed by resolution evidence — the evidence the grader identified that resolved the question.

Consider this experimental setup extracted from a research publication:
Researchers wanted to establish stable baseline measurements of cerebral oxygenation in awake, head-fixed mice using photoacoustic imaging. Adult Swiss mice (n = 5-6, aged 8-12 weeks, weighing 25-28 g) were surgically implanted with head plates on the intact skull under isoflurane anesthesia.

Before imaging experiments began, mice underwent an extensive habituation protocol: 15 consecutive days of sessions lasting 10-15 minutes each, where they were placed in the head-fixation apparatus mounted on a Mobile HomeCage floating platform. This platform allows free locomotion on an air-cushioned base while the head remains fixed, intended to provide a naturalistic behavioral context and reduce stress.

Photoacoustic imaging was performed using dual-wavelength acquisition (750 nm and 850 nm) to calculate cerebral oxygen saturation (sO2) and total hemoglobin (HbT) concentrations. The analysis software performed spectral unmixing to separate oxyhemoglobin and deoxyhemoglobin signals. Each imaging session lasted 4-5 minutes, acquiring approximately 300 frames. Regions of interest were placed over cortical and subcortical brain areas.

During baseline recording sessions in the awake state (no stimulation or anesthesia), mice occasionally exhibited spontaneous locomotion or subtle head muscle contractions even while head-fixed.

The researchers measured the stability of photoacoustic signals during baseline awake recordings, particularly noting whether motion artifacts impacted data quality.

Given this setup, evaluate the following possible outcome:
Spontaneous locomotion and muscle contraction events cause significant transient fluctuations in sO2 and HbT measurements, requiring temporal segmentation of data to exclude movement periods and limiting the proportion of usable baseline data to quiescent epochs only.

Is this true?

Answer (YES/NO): NO